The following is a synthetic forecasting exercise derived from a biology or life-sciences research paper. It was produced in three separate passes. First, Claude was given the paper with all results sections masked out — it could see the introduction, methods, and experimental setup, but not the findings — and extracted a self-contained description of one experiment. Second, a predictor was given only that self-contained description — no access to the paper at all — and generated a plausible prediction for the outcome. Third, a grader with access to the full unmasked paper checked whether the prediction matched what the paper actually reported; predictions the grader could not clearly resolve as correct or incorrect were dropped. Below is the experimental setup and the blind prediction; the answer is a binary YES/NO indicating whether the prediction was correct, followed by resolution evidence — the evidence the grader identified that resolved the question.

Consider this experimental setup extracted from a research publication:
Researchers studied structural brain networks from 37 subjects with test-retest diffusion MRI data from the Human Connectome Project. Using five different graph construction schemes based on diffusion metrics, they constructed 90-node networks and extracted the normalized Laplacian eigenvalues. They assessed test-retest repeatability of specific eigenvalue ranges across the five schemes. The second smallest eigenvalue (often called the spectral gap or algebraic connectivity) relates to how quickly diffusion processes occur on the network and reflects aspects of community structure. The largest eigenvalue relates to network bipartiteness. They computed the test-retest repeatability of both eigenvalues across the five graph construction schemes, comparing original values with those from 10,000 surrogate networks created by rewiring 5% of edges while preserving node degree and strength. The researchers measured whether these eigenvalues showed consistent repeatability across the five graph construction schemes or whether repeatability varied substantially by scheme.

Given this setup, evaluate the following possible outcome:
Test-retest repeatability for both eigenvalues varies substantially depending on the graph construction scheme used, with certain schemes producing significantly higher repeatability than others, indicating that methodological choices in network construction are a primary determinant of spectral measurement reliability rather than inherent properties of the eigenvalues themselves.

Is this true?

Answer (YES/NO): NO